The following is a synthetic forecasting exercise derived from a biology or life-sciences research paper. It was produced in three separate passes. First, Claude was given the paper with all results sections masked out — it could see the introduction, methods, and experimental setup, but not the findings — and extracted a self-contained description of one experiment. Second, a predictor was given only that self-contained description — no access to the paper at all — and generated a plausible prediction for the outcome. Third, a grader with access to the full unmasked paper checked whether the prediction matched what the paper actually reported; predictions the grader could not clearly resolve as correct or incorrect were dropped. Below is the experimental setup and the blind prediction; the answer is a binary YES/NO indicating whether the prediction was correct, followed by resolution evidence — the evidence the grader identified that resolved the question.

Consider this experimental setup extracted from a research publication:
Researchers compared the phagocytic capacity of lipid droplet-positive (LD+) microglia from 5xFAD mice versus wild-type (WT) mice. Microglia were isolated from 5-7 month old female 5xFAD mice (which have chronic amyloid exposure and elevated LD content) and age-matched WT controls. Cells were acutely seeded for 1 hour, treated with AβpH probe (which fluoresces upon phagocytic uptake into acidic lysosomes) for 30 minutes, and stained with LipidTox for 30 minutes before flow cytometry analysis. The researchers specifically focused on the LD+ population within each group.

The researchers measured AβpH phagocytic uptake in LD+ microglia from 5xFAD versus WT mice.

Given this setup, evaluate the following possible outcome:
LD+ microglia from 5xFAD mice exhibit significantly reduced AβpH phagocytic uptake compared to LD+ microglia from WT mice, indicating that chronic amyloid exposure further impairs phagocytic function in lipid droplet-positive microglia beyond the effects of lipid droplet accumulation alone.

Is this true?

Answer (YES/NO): YES